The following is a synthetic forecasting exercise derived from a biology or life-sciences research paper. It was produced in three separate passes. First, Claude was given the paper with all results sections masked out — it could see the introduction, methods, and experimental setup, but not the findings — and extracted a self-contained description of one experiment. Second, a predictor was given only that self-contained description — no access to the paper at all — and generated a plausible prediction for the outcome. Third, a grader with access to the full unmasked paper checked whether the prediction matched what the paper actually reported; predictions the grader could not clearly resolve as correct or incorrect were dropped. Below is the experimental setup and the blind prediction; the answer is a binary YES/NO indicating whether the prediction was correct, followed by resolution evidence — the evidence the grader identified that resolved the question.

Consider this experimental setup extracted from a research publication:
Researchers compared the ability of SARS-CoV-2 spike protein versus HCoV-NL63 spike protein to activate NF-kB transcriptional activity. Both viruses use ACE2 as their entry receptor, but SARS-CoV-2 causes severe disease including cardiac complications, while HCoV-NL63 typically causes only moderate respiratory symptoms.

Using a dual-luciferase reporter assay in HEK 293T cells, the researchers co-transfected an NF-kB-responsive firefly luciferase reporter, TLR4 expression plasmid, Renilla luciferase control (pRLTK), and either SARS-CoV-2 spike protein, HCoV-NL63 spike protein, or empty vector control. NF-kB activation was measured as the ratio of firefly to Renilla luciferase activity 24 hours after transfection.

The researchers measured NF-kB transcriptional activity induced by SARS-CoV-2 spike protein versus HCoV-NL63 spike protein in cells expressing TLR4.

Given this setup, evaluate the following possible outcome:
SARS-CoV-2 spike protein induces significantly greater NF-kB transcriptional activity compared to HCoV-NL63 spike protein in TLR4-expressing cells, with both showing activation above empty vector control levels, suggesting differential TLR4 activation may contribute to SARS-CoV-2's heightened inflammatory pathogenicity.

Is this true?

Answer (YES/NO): NO